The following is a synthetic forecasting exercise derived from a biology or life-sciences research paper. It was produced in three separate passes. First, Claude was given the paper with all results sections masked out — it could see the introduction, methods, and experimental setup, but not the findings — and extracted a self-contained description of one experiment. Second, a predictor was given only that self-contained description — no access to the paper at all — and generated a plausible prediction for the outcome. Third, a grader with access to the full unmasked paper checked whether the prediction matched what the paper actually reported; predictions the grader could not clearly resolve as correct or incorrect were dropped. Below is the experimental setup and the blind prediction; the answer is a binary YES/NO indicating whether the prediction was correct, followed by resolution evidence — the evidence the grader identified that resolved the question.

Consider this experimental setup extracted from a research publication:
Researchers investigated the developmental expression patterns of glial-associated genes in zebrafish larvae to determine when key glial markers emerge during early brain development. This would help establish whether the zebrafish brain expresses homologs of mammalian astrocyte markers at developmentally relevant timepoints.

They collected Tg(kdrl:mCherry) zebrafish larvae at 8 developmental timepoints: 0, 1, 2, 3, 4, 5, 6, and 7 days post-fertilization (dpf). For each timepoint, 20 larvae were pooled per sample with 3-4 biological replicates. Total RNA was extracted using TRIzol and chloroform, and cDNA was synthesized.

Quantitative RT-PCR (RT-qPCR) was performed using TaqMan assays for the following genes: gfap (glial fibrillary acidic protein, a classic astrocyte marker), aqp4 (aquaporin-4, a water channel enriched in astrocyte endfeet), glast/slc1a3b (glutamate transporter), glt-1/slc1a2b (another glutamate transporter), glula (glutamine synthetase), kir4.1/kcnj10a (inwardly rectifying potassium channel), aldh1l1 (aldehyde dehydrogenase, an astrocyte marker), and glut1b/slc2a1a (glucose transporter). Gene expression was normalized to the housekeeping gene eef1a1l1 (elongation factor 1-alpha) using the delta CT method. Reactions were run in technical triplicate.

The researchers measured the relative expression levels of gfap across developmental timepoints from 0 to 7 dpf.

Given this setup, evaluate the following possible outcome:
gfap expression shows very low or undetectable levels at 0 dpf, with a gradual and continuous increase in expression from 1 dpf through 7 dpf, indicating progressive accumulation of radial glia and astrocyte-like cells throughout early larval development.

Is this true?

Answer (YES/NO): NO